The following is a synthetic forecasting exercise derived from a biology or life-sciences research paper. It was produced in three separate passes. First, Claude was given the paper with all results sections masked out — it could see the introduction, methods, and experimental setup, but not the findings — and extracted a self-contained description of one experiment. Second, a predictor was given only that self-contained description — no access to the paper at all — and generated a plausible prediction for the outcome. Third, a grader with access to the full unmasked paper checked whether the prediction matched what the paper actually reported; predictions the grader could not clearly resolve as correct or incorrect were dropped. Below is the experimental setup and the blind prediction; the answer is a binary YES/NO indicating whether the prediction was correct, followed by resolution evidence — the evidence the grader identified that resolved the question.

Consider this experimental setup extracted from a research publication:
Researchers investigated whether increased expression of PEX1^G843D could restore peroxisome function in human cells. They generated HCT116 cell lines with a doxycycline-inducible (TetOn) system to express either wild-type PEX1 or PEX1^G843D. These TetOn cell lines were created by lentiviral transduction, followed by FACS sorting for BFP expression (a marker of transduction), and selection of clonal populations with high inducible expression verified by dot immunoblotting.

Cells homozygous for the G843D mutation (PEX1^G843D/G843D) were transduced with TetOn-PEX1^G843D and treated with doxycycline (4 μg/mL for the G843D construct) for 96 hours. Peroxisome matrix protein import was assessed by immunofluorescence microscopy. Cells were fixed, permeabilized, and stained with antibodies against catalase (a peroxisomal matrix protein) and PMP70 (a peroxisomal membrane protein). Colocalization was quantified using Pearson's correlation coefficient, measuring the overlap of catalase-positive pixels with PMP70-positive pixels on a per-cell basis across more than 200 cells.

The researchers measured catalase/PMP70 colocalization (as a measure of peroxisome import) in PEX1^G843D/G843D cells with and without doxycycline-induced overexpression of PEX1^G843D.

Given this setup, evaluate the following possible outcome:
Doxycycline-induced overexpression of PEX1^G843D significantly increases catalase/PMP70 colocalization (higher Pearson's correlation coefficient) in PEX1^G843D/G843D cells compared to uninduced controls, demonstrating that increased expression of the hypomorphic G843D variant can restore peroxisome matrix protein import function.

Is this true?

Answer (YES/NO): YES